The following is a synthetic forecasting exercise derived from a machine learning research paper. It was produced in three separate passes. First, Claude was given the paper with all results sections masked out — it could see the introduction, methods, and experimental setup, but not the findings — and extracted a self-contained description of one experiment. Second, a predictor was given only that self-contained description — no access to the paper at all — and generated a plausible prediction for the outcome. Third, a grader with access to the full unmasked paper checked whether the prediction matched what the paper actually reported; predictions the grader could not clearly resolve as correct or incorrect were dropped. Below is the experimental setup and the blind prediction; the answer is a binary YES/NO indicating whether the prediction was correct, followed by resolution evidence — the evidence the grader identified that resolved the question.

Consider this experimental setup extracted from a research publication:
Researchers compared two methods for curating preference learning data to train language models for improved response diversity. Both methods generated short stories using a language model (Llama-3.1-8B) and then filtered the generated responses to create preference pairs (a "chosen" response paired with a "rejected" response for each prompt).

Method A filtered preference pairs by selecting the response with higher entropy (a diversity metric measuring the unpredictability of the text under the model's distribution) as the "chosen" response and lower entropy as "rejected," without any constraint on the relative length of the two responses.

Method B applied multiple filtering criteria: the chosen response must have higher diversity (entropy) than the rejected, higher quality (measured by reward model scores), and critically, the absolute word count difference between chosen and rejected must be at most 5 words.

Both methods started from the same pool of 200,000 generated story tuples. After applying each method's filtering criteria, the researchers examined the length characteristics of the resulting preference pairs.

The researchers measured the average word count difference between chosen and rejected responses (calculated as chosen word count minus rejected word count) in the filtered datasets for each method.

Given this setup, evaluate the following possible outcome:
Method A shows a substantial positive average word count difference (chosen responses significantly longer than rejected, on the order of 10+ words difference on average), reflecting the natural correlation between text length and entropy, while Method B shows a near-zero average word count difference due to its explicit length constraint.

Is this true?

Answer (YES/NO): NO